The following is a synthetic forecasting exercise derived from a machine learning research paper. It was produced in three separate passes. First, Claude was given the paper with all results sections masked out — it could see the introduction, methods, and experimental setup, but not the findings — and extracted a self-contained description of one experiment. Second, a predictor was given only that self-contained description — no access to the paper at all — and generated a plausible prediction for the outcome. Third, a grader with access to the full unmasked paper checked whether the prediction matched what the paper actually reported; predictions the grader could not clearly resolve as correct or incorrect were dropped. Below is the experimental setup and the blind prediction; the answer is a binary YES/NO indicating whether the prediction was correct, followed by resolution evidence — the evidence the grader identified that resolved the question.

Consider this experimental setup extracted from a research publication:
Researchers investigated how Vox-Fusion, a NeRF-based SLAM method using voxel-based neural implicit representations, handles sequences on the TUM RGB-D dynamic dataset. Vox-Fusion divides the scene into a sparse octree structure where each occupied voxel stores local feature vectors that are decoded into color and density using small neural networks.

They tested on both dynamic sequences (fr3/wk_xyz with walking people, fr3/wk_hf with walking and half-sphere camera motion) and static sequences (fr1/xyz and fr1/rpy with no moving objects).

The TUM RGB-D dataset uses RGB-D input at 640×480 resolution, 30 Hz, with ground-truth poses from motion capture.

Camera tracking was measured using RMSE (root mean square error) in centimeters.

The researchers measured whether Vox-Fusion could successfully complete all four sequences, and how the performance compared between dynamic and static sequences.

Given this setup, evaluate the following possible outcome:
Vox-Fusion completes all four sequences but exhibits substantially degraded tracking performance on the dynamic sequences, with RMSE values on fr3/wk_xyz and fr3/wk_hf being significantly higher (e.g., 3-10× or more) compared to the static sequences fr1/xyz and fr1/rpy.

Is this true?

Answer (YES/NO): NO